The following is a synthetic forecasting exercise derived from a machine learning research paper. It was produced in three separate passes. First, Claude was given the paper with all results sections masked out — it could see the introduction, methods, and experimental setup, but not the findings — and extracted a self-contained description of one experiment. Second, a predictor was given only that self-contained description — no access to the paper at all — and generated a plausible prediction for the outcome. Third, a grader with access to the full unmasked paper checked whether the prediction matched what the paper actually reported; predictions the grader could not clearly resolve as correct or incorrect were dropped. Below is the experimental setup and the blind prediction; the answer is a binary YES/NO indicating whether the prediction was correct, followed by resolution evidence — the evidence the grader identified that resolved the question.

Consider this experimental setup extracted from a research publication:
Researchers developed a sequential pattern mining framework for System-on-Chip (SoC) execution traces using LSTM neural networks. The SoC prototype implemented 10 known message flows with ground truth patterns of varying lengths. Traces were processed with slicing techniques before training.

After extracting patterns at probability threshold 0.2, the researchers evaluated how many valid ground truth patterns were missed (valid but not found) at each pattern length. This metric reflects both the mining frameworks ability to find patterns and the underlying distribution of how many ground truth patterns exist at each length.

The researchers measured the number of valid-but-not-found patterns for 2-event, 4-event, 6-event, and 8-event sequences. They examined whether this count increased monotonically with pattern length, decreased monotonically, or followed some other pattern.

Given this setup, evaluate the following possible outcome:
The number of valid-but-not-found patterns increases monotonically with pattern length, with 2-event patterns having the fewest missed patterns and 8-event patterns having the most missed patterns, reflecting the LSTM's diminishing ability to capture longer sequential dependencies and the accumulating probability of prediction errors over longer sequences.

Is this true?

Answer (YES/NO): NO